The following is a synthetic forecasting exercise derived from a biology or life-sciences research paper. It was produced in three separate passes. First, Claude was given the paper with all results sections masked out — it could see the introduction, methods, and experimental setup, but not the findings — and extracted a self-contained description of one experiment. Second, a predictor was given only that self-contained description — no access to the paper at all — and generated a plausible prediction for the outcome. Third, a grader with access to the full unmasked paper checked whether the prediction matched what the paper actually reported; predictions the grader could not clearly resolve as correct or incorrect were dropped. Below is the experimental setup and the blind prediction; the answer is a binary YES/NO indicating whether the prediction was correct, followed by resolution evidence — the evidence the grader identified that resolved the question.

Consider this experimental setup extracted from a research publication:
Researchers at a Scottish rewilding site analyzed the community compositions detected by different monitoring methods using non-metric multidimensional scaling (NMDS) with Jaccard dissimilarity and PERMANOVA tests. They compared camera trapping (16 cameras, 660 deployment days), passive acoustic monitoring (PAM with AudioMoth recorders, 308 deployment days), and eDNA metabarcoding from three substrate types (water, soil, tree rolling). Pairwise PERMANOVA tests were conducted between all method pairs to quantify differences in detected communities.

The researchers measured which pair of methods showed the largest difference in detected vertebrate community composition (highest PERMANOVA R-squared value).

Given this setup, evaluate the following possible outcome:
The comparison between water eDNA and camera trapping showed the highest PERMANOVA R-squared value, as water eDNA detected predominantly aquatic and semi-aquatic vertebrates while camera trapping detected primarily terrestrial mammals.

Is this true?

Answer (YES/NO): NO